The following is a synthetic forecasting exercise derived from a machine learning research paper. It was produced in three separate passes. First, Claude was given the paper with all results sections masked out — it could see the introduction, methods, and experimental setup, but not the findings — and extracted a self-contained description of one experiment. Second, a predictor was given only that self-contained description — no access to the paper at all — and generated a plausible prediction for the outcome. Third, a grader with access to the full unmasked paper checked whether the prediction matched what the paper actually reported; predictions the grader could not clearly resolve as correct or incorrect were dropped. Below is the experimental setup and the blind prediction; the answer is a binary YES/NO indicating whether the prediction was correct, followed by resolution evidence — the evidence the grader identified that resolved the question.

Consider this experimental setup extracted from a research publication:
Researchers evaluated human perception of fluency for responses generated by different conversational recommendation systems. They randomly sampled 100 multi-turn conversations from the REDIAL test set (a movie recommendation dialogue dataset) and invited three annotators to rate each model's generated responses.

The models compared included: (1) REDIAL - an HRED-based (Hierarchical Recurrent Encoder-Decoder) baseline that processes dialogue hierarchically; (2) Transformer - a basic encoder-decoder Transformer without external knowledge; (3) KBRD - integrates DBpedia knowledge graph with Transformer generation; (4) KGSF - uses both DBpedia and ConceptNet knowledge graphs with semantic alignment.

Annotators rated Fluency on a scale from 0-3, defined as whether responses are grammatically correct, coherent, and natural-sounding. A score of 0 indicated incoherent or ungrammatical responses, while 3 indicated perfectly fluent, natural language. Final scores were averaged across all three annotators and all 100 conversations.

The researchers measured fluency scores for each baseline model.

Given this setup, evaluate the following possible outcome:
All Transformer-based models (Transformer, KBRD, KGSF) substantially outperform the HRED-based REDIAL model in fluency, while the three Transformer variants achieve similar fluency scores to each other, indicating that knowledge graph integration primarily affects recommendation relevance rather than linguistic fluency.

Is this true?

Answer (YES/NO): NO